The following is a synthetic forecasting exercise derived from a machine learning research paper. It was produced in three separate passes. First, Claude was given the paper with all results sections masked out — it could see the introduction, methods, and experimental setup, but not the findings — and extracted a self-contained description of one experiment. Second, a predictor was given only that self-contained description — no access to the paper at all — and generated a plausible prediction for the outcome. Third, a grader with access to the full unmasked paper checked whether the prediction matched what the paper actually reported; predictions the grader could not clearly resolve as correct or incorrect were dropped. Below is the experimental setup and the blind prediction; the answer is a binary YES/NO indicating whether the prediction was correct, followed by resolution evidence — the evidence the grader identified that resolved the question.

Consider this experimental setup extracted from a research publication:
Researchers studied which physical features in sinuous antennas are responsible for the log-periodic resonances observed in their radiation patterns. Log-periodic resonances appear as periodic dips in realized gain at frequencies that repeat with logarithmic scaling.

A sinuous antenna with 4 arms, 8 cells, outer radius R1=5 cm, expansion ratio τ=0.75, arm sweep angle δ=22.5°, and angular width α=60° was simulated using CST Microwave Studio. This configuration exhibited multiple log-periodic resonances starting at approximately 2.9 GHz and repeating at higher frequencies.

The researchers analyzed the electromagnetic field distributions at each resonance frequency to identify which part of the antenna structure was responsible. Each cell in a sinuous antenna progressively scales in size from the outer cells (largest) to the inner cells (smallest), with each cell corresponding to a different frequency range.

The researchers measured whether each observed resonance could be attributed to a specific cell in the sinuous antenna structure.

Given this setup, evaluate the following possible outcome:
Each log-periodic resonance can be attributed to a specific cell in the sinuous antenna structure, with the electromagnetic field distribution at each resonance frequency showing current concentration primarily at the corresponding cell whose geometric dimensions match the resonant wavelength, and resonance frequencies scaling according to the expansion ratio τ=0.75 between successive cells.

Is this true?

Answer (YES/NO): YES